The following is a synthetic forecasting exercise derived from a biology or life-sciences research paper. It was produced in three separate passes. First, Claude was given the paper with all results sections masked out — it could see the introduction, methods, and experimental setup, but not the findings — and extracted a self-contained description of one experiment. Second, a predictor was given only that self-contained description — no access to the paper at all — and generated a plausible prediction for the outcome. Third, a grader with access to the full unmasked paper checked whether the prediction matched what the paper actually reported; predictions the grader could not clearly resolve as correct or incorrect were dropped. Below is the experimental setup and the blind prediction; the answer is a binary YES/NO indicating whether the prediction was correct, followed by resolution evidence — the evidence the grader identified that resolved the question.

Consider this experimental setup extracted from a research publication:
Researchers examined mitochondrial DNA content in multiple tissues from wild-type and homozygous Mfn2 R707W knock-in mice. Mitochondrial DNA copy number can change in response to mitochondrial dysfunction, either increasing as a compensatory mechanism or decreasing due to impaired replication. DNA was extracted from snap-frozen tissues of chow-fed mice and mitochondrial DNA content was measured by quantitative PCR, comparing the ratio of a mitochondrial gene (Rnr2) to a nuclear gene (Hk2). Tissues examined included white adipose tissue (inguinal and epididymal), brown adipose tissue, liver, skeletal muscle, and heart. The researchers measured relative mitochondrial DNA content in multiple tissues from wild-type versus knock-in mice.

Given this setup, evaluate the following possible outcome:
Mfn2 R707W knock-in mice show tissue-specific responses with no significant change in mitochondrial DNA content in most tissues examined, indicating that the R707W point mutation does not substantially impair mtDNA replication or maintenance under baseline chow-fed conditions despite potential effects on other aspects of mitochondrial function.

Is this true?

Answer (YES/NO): NO